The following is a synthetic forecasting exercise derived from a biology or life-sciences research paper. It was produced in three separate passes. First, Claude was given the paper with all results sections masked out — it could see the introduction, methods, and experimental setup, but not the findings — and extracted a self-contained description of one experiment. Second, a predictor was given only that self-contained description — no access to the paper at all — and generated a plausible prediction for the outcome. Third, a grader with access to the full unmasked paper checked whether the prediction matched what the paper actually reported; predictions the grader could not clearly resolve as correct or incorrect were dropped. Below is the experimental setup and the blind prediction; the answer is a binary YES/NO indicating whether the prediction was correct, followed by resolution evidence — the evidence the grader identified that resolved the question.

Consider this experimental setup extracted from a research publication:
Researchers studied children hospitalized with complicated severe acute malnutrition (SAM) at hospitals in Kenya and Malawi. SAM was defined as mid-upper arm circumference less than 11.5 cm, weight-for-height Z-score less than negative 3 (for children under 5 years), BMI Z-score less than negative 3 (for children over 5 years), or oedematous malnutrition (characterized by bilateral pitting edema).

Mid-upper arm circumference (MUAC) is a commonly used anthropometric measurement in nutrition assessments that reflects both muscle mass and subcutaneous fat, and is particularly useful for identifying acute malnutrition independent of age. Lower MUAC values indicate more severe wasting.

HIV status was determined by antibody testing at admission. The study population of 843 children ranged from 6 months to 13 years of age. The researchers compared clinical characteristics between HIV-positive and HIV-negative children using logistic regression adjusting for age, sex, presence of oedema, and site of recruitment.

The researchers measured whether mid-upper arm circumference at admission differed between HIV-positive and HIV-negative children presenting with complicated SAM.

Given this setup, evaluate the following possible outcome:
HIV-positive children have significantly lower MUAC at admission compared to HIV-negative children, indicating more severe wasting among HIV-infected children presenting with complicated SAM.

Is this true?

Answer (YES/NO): YES